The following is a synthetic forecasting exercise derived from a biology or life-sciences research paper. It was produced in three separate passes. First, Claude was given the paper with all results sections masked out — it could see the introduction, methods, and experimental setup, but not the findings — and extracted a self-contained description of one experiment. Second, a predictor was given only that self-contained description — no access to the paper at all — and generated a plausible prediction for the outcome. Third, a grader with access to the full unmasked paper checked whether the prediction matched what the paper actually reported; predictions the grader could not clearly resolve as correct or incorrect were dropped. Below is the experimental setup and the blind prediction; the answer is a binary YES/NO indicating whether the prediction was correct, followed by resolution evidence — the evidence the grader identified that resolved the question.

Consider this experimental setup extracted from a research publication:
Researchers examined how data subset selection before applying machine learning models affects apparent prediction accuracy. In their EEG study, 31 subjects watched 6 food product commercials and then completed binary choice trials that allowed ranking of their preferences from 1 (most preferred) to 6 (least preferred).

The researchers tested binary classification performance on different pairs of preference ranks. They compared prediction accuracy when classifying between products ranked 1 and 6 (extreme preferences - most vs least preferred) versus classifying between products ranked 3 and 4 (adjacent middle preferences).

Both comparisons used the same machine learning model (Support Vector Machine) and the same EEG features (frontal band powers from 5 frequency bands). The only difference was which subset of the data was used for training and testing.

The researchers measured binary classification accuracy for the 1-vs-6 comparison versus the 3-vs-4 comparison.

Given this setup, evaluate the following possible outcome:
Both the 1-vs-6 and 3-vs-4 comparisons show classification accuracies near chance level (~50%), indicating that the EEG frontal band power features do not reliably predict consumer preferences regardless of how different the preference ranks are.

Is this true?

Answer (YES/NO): NO